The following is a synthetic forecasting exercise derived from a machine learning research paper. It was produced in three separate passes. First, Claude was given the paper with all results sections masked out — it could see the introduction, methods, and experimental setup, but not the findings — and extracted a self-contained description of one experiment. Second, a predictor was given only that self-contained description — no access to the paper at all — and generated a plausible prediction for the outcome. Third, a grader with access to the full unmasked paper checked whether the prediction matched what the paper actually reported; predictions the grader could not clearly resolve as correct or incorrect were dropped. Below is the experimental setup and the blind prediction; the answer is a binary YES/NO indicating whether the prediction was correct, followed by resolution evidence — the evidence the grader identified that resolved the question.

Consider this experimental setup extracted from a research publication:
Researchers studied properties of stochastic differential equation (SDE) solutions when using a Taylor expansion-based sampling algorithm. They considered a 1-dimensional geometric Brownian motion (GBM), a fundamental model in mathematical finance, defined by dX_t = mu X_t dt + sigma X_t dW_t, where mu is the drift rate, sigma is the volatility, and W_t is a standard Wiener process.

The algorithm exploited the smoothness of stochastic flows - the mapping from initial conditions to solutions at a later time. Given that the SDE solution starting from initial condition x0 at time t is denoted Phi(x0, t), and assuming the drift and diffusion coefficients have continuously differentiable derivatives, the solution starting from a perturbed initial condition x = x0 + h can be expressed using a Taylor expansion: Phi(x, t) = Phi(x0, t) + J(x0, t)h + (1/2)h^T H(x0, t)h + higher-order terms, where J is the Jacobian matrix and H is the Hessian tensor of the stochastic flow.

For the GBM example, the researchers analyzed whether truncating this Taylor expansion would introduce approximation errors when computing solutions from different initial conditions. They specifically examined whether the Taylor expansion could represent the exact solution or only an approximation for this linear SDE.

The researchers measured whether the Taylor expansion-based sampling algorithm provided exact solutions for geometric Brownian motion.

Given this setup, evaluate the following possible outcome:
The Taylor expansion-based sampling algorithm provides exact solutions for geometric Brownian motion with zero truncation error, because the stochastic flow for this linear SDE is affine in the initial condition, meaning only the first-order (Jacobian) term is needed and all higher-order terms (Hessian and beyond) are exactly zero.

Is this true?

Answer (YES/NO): YES